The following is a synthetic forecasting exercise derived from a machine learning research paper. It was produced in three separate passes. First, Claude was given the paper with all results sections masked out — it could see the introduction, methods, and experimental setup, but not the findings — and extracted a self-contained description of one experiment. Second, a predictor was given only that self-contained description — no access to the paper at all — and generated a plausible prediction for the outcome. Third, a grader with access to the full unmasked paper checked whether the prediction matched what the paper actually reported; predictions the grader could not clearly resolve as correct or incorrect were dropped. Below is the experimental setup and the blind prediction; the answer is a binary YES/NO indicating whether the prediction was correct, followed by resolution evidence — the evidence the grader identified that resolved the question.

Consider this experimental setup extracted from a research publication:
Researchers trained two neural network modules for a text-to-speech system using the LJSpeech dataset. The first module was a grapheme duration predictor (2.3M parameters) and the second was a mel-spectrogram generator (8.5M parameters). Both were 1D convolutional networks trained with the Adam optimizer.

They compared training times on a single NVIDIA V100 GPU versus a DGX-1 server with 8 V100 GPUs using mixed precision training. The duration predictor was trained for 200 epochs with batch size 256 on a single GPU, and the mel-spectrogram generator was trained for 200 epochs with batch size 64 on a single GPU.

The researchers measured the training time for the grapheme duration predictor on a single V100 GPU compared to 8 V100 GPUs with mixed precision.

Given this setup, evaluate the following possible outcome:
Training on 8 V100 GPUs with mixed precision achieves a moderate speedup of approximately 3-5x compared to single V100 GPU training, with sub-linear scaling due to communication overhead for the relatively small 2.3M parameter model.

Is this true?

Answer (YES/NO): NO